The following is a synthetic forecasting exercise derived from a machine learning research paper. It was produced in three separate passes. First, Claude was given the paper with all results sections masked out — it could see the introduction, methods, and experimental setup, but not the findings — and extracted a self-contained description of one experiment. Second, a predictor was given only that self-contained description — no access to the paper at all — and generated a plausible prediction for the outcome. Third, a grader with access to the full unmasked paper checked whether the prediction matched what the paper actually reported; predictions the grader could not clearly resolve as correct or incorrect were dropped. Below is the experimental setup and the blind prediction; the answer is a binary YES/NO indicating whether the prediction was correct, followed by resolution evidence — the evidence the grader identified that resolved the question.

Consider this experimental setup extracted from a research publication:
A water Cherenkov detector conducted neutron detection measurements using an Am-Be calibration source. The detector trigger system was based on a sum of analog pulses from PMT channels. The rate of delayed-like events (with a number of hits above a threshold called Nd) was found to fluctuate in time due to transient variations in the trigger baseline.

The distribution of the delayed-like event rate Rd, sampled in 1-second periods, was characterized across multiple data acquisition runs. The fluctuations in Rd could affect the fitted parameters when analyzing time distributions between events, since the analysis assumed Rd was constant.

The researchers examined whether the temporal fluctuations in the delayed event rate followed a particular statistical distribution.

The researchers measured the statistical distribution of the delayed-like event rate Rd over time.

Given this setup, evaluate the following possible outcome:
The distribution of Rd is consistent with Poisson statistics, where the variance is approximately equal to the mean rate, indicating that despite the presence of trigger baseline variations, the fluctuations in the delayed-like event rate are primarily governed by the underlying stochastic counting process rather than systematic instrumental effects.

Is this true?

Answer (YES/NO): NO